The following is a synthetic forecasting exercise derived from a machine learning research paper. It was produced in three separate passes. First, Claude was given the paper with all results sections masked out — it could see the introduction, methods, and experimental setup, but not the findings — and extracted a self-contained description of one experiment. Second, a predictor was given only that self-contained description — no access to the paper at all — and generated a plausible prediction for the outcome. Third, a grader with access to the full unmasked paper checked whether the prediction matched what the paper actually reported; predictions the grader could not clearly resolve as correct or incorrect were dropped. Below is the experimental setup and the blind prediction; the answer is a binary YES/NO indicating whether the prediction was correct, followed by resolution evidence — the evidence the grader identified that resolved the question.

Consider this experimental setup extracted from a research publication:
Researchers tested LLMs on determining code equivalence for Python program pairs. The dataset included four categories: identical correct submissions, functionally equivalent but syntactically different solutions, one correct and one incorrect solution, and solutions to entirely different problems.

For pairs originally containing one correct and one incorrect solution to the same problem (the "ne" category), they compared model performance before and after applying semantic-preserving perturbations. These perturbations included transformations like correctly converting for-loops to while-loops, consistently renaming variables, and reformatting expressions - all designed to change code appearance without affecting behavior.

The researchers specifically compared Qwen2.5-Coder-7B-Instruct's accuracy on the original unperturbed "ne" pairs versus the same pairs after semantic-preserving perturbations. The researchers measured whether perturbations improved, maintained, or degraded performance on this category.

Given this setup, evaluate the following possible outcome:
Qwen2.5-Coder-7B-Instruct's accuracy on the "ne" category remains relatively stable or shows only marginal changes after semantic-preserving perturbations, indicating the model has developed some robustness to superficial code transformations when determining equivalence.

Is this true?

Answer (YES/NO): NO